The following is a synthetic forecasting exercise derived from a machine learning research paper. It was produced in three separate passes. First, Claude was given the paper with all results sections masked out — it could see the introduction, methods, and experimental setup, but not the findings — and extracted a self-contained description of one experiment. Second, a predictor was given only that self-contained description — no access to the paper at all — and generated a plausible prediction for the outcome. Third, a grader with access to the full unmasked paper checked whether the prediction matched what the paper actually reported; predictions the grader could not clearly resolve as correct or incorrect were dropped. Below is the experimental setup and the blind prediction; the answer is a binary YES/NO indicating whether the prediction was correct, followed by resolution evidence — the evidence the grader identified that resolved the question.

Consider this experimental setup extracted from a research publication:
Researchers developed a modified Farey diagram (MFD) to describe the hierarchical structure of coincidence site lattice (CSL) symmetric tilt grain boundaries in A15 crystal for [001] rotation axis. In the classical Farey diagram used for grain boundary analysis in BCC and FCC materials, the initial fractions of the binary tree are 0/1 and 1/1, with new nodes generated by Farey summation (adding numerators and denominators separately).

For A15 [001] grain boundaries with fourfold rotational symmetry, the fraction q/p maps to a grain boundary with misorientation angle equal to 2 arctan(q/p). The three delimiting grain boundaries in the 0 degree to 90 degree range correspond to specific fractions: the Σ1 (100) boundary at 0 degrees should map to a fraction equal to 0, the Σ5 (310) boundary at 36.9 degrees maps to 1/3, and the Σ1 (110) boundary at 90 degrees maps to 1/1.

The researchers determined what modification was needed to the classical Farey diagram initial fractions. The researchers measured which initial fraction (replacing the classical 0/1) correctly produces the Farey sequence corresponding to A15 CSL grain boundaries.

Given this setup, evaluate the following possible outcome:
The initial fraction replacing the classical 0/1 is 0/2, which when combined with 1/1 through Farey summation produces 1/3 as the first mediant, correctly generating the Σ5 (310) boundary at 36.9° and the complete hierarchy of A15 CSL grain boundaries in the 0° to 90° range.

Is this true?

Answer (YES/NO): YES